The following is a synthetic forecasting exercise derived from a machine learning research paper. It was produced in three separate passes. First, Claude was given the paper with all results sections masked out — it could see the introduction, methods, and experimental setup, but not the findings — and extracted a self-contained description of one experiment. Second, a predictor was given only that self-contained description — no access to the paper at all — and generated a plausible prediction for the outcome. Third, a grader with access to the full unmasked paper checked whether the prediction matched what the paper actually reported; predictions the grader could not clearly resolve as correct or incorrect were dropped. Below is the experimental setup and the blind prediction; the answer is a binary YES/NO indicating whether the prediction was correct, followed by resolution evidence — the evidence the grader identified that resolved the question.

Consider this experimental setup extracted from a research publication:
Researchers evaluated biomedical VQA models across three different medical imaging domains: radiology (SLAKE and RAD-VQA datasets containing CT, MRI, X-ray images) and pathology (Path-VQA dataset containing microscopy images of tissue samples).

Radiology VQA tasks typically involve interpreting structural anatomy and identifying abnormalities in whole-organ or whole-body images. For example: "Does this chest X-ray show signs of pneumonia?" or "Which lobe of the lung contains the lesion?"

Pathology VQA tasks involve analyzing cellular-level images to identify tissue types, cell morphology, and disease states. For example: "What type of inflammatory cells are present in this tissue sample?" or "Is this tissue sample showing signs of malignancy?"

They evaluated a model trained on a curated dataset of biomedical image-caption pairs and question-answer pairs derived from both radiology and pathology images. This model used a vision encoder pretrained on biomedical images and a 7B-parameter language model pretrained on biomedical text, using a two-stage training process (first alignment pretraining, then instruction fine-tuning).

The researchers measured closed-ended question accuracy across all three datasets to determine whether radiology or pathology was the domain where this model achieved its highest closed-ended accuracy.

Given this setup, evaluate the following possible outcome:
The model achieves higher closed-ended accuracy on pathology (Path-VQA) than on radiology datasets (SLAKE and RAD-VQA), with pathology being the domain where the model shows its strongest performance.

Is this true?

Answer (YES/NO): YES